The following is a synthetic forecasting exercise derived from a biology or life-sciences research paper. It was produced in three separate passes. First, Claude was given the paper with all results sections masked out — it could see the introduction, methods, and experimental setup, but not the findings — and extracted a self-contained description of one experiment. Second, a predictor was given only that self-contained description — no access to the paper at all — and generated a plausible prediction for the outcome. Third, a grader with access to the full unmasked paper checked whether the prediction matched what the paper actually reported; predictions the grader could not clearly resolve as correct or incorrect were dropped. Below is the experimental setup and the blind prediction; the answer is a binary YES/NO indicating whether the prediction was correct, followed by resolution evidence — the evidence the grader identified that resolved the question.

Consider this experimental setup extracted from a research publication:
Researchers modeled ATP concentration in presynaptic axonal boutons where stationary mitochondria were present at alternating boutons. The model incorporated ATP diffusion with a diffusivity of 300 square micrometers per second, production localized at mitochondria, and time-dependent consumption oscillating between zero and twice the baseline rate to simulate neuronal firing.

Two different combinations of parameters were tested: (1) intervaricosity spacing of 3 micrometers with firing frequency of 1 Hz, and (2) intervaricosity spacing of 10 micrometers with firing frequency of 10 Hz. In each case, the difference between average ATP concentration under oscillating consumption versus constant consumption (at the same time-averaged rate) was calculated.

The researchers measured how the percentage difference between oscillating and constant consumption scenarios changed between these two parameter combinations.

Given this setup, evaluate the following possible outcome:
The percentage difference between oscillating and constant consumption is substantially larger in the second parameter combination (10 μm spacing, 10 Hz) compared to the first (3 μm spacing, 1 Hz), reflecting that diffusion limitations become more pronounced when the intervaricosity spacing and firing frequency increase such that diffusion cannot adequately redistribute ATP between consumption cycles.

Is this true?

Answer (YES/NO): NO